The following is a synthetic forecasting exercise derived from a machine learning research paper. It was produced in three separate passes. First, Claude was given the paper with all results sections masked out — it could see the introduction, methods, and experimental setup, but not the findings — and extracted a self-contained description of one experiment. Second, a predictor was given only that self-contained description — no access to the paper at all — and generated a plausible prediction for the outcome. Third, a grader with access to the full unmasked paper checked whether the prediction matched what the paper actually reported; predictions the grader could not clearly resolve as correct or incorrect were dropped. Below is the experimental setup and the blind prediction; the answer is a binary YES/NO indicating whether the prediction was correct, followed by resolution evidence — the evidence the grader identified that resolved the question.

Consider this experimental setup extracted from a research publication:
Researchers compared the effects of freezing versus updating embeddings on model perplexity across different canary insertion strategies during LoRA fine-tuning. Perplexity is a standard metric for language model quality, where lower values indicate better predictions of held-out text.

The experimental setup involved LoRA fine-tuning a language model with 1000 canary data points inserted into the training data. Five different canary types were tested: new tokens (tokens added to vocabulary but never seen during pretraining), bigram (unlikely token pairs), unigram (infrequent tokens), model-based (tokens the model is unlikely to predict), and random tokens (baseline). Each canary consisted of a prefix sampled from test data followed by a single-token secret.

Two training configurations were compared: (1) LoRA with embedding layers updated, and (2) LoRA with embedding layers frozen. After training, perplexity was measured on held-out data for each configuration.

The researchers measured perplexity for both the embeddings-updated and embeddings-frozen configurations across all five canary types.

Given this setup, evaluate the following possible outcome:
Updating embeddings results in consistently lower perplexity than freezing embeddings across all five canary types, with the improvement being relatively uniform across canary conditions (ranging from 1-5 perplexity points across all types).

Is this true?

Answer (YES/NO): NO